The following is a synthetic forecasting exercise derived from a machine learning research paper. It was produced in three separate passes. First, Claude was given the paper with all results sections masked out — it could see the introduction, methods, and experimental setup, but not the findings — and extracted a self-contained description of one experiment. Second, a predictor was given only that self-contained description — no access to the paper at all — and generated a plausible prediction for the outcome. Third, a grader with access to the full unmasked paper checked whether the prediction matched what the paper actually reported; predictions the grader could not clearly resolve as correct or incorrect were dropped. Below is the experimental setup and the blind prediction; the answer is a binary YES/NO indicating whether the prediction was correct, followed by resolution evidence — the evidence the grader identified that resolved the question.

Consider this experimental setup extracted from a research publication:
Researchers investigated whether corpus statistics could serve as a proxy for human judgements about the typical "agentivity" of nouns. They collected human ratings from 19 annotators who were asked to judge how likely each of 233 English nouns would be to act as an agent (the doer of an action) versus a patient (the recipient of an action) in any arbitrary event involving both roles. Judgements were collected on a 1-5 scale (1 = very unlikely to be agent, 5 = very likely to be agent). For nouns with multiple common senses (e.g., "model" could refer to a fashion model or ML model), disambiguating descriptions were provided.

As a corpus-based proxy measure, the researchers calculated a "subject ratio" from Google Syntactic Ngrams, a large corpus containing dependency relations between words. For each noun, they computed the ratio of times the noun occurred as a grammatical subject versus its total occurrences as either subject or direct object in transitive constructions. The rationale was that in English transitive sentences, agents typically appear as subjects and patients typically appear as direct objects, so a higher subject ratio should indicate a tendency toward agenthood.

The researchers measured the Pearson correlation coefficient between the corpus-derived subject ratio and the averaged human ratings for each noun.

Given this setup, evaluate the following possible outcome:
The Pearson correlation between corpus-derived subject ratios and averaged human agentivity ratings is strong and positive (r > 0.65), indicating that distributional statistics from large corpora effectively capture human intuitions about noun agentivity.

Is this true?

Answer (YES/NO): YES